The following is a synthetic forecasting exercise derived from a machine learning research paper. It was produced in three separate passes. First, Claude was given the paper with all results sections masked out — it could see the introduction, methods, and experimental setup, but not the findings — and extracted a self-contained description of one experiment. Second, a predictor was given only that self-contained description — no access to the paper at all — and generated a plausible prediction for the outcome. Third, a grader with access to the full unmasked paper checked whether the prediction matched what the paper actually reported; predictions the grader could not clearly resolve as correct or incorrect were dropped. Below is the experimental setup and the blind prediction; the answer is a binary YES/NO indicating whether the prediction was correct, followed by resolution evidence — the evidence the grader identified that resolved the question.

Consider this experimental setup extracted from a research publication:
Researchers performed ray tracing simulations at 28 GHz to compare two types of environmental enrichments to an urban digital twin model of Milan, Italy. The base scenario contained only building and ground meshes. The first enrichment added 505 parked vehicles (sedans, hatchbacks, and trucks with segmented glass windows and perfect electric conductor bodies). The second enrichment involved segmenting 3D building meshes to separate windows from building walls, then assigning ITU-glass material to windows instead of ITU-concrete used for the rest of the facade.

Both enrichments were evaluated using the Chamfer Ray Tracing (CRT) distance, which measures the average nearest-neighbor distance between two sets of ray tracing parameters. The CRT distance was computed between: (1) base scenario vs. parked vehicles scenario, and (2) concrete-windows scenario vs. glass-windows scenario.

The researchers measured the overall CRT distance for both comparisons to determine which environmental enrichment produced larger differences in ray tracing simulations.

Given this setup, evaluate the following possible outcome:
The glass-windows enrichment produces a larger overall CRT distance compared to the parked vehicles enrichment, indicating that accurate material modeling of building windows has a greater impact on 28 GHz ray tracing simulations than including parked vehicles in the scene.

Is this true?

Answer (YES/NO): NO